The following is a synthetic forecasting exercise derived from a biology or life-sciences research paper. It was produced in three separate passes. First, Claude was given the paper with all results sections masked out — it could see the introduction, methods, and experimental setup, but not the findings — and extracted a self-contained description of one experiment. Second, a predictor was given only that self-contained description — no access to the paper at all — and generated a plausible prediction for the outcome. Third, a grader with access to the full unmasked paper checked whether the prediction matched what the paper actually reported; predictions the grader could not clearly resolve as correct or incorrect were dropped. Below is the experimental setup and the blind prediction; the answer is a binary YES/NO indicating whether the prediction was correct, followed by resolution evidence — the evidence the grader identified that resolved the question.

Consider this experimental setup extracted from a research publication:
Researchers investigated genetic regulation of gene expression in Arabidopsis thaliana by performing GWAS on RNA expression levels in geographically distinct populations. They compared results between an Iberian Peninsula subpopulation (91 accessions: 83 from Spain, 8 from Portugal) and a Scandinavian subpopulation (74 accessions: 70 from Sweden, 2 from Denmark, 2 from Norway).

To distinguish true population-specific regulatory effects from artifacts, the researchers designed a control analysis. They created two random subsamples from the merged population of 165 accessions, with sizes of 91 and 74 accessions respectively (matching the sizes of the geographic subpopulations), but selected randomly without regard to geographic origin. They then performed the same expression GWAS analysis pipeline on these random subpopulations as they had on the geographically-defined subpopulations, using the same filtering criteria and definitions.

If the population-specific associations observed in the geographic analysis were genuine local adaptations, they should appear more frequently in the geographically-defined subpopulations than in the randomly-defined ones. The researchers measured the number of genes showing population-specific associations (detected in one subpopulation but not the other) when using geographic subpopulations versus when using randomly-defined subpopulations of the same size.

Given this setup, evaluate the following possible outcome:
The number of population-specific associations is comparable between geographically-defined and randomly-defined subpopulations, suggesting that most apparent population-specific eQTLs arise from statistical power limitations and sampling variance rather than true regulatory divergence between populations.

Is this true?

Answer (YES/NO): NO